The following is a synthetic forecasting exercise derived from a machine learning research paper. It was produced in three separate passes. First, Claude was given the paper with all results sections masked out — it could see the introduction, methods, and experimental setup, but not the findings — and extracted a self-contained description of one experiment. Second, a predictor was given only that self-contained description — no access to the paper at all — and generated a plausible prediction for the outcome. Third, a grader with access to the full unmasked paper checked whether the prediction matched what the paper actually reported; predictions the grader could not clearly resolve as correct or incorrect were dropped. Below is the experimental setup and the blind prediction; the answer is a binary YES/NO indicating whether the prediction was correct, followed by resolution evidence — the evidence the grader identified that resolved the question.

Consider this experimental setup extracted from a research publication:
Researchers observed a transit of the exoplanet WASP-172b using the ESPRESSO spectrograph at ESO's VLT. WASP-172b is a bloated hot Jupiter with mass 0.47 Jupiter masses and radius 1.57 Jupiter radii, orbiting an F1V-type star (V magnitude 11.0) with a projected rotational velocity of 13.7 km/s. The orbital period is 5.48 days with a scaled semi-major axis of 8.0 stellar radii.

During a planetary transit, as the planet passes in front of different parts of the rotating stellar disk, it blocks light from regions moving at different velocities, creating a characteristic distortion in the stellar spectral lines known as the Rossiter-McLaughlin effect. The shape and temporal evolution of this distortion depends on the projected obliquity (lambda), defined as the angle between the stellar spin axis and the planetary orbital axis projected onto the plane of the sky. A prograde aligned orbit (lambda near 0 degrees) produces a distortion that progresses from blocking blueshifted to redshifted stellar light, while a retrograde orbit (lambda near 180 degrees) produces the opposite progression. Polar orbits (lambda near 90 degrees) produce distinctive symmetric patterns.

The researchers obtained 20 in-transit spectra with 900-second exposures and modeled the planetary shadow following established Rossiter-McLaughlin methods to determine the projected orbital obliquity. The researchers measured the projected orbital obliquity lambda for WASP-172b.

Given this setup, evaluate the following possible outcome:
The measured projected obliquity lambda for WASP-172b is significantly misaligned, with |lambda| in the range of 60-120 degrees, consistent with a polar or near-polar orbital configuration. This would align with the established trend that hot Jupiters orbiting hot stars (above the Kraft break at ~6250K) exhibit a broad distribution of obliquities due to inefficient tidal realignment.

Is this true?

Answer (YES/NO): NO